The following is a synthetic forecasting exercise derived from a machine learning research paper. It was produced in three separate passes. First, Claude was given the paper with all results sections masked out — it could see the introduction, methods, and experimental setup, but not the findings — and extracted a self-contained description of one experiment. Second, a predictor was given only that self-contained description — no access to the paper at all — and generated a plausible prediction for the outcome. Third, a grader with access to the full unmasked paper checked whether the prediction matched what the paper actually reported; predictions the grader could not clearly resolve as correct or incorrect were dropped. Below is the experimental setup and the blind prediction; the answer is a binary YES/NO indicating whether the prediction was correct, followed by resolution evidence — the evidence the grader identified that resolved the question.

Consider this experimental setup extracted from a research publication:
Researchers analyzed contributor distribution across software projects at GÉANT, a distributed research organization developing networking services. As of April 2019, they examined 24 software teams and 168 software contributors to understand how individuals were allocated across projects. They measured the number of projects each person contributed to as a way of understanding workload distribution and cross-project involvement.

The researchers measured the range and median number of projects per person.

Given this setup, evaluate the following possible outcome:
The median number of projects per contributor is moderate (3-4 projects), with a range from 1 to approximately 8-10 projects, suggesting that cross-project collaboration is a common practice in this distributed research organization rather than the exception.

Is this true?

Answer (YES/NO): NO